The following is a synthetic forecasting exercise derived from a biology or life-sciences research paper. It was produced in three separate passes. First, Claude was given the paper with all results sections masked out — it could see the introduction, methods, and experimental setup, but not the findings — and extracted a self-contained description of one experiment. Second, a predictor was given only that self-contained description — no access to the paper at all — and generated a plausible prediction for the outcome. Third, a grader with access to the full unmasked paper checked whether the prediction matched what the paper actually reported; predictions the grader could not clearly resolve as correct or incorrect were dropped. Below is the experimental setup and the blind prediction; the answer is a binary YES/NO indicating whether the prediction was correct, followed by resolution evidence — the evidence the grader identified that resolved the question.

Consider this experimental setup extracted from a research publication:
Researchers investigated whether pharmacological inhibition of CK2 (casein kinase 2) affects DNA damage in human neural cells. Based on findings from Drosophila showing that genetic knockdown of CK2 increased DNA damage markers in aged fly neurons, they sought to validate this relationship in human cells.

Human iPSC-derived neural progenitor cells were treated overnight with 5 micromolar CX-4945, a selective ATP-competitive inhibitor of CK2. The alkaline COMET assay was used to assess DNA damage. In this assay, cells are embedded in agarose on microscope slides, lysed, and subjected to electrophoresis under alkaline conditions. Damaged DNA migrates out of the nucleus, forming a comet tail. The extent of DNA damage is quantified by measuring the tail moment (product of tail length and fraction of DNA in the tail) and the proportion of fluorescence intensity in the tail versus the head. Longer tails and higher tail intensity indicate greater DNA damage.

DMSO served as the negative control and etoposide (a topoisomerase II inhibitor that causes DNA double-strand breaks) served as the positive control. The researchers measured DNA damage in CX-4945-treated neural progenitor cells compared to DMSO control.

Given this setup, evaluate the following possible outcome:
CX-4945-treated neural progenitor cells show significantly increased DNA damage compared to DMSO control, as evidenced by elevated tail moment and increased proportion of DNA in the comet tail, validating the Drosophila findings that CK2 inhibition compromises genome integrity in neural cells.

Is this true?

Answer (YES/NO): YES